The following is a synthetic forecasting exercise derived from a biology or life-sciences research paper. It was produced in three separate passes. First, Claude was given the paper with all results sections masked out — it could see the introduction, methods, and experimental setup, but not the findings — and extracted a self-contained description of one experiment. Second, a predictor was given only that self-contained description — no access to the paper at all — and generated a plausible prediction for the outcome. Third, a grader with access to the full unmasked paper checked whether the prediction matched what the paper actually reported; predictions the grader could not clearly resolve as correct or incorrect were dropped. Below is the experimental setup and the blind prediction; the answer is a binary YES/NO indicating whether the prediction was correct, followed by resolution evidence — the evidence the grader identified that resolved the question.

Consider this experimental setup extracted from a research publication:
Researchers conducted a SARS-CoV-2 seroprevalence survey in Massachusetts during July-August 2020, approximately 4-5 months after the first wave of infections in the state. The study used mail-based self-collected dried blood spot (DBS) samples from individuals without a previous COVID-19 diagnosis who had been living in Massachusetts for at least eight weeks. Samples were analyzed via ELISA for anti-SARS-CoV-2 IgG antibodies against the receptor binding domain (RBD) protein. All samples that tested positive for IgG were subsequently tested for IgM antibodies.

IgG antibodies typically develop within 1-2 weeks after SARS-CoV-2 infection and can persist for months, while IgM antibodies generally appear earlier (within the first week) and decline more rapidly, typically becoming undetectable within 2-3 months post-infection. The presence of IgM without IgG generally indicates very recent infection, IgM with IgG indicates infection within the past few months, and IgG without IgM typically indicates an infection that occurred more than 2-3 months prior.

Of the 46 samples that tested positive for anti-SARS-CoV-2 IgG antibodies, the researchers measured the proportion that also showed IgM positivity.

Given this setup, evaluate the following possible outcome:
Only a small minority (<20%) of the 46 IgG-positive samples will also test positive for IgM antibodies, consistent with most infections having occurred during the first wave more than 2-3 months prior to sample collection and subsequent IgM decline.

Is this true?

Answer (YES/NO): YES